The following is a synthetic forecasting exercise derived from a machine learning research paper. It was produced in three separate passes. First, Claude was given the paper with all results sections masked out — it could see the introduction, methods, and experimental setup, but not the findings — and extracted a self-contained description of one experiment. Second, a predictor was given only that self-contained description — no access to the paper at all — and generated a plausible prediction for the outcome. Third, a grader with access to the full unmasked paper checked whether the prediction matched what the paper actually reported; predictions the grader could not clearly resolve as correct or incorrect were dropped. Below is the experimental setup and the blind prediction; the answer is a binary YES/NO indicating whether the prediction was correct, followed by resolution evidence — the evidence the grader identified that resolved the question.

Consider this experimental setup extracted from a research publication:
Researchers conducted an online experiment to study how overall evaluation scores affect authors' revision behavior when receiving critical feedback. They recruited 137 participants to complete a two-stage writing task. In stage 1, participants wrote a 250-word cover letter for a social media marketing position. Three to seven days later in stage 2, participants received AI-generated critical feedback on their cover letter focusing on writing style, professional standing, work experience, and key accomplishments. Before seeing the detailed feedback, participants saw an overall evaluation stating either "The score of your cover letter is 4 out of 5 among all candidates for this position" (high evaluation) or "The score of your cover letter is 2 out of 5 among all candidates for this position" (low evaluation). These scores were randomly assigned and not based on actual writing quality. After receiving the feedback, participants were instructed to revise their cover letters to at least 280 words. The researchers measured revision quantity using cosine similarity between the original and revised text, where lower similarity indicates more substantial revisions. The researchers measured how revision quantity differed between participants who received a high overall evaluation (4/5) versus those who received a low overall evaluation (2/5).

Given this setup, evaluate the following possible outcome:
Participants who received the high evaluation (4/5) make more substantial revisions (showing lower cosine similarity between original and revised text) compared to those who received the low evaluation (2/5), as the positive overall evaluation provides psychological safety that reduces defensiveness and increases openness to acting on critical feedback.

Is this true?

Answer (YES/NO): NO